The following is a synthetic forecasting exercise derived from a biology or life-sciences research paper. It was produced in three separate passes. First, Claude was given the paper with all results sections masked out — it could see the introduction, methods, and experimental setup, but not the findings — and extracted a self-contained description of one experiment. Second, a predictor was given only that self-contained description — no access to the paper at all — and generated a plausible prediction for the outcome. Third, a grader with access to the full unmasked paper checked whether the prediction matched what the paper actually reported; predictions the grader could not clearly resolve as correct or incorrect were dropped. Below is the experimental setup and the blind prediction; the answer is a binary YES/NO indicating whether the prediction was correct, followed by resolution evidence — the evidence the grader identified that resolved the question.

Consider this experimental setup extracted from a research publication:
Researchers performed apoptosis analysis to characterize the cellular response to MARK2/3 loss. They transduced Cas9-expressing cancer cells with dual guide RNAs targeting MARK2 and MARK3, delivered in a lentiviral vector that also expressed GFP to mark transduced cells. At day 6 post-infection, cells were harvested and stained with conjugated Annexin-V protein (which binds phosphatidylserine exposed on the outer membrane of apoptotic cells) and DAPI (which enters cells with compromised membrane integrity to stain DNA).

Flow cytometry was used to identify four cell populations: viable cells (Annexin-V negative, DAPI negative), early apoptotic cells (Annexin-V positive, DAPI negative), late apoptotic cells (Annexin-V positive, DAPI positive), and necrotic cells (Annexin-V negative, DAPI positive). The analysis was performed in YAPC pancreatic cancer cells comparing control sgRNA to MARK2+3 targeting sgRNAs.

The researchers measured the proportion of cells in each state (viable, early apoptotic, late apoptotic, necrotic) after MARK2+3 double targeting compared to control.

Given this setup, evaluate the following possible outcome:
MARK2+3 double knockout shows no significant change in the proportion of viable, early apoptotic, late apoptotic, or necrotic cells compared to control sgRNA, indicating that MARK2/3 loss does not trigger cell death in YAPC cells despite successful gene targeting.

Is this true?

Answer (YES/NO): NO